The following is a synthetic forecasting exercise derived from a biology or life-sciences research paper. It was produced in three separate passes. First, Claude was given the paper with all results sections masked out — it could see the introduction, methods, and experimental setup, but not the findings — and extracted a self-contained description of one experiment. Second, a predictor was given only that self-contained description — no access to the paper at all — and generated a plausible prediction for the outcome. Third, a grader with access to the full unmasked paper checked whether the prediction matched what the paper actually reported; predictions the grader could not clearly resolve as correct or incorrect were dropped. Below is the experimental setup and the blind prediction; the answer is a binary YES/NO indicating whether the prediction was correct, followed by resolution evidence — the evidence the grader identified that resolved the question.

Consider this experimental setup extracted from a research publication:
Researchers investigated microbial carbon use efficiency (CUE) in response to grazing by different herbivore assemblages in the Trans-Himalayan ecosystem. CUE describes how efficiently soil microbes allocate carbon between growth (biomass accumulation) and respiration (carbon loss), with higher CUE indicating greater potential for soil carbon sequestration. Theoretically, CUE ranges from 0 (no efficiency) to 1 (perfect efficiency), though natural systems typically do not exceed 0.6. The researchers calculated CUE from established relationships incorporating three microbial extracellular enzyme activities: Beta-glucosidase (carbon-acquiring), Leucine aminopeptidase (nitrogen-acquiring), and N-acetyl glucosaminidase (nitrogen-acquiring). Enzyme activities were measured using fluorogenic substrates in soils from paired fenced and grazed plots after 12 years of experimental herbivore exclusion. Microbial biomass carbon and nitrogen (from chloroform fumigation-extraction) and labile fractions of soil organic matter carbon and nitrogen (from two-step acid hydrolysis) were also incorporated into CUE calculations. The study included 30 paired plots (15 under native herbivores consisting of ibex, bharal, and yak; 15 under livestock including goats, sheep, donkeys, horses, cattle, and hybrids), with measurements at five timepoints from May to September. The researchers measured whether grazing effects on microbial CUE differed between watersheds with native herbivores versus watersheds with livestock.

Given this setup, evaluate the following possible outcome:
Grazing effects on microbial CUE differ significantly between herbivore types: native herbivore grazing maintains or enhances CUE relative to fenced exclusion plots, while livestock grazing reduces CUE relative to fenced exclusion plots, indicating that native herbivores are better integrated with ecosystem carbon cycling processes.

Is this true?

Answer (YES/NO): YES